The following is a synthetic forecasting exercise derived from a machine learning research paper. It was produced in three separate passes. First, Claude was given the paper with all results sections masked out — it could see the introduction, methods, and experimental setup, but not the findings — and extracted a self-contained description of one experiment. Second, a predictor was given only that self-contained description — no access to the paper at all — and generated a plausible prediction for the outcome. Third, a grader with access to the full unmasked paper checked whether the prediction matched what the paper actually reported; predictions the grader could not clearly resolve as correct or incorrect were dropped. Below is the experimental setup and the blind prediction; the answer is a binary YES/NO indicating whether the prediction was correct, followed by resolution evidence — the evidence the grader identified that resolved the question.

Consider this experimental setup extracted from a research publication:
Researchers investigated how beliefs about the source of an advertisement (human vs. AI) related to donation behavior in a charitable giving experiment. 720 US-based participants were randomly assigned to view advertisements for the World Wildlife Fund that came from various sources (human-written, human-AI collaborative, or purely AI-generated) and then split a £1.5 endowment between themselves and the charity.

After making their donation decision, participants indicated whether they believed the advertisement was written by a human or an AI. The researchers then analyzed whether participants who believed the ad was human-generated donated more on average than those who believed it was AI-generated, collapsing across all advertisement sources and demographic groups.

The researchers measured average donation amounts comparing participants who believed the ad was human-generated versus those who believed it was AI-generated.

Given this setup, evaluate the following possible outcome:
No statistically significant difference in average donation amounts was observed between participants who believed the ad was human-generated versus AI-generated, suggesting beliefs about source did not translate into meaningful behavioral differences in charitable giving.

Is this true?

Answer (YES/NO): NO